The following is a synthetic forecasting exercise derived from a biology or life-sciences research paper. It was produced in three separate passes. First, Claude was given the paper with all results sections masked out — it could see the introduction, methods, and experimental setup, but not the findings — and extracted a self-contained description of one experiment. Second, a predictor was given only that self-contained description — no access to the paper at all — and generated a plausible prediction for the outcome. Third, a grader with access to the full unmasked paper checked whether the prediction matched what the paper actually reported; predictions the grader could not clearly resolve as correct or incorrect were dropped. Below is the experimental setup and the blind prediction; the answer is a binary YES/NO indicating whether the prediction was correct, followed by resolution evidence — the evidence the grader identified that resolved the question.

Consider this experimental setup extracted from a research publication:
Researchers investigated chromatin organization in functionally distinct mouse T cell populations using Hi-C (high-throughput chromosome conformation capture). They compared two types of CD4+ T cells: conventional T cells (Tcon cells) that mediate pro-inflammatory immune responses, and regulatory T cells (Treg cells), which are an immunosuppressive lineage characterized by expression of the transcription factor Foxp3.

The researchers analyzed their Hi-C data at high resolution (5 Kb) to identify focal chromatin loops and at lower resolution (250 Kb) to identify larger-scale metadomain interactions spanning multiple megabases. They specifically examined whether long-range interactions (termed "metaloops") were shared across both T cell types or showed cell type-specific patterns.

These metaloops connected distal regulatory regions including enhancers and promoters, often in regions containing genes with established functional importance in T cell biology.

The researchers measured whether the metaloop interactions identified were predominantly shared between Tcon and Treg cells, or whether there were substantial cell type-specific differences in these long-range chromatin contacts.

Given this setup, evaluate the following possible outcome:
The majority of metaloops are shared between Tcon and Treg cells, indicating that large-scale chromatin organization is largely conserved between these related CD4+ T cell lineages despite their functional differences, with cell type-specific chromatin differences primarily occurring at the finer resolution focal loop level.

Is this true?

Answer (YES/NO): NO